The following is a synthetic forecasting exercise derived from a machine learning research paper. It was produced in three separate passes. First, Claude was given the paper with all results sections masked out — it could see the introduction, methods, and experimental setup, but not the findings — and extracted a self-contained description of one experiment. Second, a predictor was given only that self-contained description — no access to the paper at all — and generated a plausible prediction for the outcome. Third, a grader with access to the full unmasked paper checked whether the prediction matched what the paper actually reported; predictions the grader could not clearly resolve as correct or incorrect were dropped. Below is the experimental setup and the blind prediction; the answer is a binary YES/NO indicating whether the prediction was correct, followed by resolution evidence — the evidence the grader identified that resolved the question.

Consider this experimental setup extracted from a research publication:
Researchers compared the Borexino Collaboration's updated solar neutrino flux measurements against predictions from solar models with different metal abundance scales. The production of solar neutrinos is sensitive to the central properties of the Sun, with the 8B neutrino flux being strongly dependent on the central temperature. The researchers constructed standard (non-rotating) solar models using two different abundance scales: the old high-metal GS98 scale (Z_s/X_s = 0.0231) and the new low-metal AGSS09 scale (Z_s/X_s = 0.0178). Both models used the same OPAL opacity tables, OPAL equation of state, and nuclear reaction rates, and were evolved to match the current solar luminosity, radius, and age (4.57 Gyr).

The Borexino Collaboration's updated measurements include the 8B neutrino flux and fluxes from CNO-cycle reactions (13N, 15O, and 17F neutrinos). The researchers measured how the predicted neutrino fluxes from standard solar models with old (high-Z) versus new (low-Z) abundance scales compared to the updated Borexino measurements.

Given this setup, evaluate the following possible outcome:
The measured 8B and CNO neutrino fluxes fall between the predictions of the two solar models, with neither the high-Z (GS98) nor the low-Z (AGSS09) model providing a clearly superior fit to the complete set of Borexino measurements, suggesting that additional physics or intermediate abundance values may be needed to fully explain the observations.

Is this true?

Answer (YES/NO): NO